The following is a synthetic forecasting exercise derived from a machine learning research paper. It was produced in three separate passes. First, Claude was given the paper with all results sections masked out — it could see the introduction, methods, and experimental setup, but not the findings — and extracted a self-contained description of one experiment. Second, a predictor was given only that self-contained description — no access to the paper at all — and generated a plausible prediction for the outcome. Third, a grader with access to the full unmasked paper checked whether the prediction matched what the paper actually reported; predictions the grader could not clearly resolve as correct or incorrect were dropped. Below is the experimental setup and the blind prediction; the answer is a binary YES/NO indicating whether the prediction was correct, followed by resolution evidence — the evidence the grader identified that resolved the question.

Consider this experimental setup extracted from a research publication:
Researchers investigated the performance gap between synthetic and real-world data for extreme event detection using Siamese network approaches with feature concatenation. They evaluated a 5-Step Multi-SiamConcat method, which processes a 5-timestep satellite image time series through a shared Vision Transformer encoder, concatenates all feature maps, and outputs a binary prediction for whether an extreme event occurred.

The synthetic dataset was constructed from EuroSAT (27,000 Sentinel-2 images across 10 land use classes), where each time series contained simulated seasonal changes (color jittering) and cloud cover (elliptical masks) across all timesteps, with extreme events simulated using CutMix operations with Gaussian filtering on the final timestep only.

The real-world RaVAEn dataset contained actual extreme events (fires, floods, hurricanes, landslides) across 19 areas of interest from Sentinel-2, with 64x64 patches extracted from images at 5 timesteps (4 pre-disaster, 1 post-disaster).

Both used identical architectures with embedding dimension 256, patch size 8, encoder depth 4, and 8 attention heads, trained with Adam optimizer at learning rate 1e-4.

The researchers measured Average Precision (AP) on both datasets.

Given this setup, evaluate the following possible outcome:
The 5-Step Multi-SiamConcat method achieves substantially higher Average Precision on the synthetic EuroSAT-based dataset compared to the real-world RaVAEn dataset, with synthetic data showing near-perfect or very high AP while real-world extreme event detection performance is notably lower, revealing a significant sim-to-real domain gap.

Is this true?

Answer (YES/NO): YES